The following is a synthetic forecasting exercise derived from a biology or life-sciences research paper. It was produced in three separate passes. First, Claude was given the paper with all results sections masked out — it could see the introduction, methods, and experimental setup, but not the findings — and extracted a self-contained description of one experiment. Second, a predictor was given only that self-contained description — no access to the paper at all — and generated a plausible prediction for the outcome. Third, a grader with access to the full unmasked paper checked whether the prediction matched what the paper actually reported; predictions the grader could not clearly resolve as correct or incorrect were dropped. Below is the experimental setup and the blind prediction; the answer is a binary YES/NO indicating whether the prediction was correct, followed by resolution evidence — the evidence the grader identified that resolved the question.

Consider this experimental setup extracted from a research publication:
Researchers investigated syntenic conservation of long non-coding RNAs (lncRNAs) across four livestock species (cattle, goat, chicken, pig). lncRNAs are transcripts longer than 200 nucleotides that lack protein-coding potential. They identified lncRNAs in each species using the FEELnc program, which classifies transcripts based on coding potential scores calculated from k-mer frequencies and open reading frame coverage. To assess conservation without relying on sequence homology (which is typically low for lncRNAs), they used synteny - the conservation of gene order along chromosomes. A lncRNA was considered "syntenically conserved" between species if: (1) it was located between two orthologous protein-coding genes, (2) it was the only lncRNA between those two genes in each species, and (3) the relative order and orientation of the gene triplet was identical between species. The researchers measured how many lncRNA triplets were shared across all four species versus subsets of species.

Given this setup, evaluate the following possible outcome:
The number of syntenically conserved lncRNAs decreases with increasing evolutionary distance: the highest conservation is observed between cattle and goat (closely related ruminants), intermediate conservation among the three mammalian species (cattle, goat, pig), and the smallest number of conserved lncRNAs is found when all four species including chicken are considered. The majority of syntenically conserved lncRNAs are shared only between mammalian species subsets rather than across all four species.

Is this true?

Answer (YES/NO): NO